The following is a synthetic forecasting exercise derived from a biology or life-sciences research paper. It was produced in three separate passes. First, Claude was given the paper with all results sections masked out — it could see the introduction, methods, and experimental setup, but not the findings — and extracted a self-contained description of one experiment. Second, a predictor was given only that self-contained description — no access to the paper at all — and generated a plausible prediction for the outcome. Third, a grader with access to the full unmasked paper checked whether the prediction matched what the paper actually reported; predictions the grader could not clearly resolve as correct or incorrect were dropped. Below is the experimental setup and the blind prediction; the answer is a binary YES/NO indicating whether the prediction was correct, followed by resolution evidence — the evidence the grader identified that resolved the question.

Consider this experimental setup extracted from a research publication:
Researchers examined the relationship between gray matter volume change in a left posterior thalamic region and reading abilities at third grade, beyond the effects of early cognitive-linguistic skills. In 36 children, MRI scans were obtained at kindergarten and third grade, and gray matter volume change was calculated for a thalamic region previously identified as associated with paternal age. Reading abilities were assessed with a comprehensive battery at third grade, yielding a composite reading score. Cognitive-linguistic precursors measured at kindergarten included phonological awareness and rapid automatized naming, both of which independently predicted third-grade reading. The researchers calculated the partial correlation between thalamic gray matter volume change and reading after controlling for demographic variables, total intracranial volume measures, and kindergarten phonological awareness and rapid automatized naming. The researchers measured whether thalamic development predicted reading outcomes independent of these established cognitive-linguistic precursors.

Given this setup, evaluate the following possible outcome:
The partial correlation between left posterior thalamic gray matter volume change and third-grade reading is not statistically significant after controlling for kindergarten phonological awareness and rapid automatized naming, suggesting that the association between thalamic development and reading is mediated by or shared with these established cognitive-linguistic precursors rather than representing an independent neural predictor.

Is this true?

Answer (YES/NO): NO